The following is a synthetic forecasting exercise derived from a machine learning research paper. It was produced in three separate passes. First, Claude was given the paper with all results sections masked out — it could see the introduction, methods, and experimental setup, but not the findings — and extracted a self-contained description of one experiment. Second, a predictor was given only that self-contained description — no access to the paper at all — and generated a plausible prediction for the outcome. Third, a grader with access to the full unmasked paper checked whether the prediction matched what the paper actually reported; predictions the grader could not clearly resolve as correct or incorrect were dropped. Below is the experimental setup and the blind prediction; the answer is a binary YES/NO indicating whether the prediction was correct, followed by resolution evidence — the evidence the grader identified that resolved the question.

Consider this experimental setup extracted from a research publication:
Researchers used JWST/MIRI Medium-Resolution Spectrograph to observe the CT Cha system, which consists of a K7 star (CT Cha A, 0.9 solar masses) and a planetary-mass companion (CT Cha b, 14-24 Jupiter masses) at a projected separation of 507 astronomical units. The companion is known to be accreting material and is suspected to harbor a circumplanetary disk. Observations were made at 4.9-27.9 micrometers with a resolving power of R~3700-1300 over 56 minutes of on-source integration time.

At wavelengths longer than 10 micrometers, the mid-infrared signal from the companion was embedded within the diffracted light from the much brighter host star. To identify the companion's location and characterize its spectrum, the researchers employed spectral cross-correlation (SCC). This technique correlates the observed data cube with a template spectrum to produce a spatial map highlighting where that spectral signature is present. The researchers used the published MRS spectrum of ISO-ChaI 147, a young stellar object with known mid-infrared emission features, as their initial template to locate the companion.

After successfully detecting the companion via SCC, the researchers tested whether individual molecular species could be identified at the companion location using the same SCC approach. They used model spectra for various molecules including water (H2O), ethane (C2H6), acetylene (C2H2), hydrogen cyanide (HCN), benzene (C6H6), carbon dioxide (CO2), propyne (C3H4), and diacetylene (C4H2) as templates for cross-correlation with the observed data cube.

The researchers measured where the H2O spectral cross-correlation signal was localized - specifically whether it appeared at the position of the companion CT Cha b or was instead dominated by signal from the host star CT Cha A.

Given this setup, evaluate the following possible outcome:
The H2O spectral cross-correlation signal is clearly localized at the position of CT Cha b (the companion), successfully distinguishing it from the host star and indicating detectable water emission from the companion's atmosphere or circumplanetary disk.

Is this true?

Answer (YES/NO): NO